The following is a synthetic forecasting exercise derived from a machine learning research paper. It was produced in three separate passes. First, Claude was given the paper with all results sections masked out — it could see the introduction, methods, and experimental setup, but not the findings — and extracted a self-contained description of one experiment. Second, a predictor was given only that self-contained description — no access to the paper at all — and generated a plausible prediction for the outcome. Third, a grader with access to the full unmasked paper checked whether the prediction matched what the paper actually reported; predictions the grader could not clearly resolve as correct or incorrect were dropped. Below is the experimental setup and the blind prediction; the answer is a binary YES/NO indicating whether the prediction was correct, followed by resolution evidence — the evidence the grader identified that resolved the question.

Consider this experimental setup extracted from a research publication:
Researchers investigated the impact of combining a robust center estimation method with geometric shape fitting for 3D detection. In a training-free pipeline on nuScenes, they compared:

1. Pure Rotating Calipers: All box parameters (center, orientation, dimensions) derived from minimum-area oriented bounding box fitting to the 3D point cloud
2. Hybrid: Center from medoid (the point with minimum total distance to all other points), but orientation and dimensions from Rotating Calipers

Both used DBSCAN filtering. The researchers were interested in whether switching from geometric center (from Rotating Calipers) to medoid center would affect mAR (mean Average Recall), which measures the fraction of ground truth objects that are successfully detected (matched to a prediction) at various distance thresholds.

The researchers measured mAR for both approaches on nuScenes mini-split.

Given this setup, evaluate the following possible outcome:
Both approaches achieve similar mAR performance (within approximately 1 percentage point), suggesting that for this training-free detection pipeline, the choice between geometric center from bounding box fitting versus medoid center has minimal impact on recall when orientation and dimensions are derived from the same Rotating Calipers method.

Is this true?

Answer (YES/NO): NO